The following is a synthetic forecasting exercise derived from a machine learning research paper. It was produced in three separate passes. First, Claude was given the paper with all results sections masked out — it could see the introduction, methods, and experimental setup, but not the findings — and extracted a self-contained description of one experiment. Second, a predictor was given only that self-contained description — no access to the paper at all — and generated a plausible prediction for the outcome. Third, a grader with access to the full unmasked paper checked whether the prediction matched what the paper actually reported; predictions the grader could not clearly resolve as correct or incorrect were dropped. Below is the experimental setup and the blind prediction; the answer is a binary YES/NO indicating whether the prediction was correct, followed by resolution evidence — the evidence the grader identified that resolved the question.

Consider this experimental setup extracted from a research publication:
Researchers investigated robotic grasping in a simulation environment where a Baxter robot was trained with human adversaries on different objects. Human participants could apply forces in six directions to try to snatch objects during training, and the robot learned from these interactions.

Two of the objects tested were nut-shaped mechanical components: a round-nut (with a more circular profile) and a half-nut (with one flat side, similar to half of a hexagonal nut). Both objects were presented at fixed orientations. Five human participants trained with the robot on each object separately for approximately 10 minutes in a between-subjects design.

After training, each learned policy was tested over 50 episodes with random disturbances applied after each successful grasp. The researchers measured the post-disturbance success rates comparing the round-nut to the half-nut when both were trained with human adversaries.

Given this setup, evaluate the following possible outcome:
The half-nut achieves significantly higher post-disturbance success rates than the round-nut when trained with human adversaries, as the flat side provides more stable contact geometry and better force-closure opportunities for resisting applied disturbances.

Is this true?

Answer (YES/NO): NO